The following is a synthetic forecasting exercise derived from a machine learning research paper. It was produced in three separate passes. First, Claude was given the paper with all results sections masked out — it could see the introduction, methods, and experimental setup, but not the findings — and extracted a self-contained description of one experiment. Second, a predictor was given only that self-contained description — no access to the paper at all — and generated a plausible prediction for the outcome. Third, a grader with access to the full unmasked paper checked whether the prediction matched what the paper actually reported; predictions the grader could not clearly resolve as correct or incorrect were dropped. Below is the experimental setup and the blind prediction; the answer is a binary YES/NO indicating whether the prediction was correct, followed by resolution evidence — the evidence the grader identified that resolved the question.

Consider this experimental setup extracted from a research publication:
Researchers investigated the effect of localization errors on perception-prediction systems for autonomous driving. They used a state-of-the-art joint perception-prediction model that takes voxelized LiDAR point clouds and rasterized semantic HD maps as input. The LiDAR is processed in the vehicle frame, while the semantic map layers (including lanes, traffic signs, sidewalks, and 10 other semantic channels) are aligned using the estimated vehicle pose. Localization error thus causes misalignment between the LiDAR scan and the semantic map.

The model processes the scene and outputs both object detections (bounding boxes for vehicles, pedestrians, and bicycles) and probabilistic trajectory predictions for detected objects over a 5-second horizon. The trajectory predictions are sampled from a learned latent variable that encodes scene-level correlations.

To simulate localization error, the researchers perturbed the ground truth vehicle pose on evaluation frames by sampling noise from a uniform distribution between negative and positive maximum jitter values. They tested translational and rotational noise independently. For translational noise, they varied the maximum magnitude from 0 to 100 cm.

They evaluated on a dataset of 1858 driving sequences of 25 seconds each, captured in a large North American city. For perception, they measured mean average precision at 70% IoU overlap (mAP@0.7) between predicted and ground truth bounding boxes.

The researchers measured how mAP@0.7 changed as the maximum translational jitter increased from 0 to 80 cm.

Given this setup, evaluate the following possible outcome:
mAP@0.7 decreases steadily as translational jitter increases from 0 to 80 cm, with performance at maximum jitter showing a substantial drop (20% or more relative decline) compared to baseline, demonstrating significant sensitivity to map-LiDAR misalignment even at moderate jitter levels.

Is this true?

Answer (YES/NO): NO